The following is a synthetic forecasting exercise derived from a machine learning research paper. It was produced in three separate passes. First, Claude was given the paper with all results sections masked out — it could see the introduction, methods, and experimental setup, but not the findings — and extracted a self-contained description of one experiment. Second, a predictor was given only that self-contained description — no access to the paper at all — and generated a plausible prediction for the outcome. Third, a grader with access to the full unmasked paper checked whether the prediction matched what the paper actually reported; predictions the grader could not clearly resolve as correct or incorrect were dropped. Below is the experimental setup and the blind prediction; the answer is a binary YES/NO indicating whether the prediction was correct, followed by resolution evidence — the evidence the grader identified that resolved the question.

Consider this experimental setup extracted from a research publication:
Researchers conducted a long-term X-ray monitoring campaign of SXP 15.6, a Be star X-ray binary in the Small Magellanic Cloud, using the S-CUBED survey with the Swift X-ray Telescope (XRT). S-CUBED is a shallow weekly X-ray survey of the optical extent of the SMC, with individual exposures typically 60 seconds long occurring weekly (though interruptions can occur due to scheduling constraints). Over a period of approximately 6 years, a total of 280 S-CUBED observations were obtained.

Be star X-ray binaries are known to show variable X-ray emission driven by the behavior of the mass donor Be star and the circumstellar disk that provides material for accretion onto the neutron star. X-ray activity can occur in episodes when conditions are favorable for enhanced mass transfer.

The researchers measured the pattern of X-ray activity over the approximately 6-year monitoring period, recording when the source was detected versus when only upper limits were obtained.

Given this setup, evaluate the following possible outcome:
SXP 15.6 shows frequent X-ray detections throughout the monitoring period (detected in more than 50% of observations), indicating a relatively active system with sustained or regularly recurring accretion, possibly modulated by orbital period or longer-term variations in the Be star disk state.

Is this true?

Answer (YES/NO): NO